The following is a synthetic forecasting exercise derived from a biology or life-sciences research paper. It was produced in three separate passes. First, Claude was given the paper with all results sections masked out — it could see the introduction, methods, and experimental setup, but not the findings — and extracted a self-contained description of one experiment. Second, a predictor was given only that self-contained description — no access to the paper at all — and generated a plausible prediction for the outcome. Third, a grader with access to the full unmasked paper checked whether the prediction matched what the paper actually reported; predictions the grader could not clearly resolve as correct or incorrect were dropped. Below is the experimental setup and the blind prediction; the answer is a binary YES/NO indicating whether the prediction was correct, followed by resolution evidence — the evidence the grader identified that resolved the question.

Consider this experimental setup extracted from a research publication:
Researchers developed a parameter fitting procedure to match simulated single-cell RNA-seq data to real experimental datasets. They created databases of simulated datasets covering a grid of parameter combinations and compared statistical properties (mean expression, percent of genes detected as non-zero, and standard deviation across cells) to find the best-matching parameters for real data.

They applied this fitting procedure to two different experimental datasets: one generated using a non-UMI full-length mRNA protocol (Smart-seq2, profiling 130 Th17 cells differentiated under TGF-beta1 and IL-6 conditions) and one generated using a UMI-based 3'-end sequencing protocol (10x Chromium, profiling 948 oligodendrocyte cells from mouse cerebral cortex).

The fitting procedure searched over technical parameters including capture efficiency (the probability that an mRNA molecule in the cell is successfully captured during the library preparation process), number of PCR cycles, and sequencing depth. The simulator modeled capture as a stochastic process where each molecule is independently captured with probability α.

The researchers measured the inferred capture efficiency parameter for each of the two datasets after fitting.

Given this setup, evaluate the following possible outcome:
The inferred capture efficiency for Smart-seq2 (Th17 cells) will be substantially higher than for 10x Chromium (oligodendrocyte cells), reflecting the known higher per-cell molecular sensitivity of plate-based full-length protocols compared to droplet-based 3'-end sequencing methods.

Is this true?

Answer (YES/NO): YES